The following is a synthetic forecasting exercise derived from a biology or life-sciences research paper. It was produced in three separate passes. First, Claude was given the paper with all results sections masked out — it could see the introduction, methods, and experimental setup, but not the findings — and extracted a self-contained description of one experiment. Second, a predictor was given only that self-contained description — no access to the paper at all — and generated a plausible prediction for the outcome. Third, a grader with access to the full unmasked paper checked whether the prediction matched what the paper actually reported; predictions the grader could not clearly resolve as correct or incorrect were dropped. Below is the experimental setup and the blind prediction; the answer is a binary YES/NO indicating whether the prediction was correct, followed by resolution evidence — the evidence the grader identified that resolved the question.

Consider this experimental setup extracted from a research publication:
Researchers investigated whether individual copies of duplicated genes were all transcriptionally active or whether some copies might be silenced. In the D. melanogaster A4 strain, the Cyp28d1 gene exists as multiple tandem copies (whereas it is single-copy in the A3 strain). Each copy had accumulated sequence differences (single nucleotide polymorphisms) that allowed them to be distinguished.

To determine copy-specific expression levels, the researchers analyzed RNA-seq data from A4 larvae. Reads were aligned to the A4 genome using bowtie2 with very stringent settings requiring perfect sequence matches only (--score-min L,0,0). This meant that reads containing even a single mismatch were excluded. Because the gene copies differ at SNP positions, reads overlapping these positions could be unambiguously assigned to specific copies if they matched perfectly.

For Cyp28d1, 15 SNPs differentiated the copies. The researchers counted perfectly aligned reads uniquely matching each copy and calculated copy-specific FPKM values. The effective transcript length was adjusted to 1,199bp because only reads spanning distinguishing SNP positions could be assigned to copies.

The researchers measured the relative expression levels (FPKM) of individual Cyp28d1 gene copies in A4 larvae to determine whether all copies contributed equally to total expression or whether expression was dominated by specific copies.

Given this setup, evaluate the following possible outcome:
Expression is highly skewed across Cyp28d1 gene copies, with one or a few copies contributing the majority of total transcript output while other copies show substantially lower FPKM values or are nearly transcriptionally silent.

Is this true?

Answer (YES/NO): YES